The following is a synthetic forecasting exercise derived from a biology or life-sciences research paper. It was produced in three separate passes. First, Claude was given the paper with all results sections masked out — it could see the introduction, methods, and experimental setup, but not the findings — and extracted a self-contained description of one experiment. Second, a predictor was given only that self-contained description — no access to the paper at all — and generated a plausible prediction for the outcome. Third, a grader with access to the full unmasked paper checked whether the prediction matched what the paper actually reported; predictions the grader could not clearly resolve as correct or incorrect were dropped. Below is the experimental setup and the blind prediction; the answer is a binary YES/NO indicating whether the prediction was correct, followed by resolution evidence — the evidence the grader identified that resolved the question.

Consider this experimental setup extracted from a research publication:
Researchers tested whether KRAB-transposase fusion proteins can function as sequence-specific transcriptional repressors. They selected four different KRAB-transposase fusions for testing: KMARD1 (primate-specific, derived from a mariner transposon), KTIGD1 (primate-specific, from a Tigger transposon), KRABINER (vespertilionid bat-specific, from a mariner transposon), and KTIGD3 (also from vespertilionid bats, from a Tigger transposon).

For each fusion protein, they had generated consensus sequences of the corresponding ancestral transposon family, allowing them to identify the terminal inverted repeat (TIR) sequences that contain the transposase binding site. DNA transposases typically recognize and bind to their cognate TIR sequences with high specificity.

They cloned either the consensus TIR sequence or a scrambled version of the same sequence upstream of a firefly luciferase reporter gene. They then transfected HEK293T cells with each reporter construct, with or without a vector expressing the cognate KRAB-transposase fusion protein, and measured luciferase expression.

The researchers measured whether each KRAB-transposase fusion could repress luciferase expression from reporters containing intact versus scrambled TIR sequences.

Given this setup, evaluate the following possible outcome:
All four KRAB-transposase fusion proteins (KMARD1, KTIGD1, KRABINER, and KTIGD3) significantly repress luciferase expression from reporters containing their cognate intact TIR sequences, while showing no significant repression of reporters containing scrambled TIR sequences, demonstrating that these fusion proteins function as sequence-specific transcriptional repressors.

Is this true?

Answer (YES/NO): YES